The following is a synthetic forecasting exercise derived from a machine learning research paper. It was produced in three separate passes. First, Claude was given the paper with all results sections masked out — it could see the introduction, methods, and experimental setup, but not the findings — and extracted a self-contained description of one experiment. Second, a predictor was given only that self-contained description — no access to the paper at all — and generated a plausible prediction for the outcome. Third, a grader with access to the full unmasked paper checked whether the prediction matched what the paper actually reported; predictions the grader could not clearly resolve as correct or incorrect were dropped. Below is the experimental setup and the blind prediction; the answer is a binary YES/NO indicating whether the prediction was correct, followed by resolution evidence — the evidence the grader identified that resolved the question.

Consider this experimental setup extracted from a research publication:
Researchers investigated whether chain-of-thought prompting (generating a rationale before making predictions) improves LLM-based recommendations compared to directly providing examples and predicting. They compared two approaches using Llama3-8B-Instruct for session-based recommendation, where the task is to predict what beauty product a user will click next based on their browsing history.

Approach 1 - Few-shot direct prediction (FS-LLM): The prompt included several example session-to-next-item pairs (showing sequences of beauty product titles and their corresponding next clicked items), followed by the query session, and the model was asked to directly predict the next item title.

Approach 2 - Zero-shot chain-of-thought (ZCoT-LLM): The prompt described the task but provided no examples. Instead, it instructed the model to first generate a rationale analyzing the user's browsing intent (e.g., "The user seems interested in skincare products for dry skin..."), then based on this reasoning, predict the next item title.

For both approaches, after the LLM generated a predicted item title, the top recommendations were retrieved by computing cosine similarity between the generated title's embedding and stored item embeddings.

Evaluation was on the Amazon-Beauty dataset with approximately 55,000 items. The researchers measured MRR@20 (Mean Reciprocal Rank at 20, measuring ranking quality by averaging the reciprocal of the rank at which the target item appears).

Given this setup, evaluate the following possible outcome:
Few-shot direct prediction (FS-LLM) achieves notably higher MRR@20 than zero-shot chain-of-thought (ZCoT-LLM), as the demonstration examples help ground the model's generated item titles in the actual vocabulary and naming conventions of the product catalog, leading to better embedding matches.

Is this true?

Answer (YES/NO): NO